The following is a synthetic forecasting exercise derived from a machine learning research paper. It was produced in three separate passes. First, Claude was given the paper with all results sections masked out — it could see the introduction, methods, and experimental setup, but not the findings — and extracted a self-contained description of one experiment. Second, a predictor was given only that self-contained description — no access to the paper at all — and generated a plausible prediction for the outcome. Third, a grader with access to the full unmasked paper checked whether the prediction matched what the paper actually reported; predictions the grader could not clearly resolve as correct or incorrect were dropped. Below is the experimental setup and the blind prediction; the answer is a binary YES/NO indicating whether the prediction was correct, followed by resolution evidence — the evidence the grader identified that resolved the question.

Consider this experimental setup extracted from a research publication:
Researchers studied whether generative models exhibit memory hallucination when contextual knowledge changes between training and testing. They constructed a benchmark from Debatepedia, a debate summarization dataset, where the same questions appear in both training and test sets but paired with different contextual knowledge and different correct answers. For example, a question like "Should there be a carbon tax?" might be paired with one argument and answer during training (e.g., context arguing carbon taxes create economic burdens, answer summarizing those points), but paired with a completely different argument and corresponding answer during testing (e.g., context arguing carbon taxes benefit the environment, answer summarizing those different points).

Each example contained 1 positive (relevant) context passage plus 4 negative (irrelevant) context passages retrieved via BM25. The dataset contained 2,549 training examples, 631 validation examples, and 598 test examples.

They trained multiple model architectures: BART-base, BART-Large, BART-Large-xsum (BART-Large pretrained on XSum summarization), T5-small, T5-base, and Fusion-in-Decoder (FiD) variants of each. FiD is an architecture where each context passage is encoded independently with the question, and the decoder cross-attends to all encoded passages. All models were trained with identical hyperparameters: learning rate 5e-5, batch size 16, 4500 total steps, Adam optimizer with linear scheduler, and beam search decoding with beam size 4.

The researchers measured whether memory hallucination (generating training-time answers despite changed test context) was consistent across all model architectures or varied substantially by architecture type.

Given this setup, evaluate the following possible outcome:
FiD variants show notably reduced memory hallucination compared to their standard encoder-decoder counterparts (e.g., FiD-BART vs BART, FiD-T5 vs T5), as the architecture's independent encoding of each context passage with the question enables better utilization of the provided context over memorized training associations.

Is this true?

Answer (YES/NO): NO